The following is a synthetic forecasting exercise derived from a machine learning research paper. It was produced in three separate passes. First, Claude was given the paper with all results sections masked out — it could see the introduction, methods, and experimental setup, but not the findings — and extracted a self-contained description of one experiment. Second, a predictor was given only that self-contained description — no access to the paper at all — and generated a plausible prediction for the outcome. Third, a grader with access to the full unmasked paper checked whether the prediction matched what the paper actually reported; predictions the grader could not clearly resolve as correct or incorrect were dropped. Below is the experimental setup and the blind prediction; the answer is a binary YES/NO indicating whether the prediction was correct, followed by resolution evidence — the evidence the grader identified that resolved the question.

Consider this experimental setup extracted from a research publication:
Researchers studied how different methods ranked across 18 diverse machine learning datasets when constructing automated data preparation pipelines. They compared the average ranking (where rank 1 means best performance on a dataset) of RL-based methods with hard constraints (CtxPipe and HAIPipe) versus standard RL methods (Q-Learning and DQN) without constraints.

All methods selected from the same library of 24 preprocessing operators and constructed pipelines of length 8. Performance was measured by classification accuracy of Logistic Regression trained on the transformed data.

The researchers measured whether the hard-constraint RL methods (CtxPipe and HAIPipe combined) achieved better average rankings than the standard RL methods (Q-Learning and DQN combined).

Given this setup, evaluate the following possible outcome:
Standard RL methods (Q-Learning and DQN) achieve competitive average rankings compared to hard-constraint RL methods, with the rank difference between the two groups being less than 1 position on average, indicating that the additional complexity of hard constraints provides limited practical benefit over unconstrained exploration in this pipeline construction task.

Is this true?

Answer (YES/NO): YES